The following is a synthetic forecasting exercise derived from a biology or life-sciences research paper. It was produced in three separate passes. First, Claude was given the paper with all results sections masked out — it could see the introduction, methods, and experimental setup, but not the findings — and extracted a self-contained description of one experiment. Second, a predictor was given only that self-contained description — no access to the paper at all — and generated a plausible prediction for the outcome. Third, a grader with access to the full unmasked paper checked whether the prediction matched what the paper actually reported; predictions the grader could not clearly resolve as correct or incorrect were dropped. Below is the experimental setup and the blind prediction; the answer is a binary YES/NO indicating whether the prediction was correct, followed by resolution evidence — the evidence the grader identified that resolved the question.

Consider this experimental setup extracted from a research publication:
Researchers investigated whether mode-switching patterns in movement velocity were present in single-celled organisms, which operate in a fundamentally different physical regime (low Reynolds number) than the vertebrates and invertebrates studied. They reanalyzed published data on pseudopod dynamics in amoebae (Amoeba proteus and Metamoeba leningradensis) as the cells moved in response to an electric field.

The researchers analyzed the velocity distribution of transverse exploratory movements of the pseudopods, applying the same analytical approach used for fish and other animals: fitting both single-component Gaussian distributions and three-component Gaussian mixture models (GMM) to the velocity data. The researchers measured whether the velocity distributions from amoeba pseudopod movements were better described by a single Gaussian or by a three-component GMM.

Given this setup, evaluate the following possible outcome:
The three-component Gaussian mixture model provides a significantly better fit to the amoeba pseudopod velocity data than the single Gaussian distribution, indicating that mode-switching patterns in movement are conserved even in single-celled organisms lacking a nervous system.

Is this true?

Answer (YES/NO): YES